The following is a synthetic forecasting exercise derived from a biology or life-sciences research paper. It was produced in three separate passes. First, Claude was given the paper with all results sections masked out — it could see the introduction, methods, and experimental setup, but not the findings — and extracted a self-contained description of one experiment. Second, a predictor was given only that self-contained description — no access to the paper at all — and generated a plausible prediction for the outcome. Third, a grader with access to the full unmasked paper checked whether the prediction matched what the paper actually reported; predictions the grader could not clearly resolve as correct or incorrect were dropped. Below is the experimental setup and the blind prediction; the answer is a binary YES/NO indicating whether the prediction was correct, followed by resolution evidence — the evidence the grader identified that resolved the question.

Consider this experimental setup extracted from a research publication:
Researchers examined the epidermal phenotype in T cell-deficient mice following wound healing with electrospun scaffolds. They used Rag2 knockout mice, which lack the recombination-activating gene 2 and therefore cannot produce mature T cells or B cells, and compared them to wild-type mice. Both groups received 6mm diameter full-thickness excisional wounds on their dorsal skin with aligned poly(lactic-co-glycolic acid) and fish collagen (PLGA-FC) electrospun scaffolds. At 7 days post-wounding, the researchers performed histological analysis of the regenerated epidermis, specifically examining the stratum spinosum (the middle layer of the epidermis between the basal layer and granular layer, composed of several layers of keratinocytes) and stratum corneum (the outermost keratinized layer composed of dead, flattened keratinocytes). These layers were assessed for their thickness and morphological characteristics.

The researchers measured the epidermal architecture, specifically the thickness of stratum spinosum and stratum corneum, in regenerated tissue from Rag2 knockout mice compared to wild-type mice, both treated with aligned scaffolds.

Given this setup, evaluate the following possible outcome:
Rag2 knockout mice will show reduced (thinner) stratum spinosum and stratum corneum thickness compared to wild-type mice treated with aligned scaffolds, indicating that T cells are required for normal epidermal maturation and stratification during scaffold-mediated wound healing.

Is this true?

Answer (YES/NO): NO